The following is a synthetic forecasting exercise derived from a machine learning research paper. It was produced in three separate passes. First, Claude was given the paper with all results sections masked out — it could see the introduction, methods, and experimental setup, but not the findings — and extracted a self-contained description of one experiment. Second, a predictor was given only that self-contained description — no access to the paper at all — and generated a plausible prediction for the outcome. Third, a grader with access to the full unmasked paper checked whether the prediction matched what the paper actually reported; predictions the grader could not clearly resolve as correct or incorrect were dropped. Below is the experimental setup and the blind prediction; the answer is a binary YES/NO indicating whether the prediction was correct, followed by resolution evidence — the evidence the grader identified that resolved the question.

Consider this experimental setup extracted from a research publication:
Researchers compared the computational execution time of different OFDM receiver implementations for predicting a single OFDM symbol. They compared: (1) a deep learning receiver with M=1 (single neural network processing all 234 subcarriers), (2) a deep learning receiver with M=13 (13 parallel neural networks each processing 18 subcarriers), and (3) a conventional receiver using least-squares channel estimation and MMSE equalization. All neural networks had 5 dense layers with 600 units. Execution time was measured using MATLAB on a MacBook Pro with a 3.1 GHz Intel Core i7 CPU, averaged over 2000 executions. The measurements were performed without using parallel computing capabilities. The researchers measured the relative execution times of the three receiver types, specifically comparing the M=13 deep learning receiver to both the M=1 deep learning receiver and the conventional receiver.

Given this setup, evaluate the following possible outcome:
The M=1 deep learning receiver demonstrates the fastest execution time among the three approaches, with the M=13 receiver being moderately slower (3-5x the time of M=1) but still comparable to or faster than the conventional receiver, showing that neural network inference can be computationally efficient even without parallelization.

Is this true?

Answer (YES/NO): NO